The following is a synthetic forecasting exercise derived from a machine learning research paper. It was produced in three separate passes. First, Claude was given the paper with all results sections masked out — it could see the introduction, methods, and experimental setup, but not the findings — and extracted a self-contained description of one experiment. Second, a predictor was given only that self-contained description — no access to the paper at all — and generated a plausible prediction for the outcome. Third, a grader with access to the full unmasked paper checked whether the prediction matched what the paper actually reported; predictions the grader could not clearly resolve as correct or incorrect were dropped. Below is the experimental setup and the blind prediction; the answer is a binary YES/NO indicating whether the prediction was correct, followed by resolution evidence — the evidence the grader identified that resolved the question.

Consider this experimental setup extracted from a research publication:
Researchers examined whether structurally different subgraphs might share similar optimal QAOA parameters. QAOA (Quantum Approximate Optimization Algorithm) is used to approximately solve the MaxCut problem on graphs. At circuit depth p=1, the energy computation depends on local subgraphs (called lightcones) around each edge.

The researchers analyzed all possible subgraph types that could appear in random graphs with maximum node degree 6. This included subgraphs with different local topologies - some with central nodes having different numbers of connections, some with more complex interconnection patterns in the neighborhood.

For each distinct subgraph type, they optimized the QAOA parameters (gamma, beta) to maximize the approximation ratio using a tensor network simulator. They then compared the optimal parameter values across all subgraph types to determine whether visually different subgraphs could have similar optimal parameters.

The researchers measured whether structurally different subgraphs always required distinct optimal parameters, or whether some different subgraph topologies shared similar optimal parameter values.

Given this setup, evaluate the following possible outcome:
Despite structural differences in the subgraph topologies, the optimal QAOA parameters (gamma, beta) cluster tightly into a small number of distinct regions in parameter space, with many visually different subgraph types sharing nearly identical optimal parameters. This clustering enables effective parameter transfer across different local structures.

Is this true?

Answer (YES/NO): YES